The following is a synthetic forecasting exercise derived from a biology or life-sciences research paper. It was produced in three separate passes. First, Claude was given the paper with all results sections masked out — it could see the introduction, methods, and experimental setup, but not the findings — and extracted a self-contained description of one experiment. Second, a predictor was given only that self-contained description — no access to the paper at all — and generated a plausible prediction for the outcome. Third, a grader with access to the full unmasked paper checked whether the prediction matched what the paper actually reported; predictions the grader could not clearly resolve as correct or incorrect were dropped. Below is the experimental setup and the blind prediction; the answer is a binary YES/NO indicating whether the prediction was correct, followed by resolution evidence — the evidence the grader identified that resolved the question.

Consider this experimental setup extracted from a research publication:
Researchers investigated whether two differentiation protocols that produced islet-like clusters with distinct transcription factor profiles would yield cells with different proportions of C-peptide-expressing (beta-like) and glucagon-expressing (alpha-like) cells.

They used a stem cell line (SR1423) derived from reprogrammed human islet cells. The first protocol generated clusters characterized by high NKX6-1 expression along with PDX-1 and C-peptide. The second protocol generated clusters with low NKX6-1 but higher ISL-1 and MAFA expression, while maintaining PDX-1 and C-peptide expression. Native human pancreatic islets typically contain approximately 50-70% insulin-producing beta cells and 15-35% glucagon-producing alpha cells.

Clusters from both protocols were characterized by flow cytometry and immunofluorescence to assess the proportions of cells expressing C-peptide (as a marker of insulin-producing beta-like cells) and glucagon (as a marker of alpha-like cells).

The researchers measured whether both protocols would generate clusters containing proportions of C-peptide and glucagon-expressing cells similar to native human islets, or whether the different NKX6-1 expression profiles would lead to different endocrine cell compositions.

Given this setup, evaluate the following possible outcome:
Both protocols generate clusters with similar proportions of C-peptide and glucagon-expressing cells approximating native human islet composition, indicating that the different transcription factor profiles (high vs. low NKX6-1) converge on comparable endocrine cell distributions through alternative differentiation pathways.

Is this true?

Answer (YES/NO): YES